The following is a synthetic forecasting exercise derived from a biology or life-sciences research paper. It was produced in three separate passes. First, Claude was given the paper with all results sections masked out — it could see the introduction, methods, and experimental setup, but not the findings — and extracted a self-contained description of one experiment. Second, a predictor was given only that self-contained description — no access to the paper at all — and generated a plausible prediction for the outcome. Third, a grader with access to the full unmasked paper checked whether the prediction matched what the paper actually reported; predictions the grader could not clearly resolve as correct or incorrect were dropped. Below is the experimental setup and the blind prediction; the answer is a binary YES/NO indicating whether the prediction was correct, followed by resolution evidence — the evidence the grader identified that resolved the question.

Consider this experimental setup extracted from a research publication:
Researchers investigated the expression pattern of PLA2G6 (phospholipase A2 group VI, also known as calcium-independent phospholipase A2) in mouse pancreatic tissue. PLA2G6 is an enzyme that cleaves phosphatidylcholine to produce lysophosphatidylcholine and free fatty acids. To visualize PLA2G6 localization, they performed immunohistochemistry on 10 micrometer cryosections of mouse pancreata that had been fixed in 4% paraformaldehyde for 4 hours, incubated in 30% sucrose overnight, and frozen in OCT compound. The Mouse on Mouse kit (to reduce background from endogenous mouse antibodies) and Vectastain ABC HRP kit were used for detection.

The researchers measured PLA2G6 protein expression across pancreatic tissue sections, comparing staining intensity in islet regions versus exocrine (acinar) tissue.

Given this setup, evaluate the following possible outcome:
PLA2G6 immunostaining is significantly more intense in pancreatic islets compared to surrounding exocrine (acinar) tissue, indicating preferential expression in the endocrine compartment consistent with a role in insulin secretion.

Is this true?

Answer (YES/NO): YES